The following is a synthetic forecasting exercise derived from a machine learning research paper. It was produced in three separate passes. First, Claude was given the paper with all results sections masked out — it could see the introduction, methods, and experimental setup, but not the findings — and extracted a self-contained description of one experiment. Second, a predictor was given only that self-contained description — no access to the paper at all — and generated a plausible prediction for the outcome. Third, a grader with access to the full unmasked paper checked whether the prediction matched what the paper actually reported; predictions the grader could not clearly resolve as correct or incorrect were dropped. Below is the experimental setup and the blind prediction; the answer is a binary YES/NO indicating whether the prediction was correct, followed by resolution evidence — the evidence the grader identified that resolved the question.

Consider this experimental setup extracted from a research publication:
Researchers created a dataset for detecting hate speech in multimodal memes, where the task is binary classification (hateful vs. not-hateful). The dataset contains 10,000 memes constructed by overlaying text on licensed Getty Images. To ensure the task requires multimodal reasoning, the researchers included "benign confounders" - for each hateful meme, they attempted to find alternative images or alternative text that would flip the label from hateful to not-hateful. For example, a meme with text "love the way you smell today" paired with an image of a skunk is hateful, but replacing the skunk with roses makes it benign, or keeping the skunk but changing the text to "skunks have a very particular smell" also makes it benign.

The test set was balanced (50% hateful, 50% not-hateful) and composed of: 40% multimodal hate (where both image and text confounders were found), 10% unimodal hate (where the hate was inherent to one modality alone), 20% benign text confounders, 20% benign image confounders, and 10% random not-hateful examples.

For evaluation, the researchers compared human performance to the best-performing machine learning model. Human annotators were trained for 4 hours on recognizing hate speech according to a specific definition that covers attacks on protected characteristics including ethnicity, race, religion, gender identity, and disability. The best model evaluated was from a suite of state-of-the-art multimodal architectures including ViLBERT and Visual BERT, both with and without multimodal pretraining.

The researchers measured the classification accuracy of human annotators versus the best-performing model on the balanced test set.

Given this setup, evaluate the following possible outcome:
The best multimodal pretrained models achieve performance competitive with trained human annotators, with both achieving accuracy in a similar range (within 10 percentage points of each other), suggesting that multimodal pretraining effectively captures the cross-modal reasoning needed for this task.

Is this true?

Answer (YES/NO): NO